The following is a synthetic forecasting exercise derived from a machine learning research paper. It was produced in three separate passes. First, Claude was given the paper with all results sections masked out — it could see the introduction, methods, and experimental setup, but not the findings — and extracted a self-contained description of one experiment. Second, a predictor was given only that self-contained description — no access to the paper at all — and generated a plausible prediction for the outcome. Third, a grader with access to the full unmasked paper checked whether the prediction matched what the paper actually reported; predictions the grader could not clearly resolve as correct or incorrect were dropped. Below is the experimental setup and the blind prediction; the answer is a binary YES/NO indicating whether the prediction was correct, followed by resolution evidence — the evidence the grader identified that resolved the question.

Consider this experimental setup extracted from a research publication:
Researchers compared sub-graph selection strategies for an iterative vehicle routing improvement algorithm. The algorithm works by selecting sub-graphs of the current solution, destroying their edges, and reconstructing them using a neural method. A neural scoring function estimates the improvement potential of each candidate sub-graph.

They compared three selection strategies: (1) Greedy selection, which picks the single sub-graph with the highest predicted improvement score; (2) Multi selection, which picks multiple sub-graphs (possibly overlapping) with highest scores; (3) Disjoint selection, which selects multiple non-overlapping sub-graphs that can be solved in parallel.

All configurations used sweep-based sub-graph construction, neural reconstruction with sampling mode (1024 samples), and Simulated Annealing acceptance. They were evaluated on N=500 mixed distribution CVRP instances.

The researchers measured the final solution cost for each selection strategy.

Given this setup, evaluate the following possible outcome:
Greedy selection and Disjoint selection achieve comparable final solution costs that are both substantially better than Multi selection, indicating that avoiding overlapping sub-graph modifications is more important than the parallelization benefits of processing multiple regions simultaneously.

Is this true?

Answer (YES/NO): NO